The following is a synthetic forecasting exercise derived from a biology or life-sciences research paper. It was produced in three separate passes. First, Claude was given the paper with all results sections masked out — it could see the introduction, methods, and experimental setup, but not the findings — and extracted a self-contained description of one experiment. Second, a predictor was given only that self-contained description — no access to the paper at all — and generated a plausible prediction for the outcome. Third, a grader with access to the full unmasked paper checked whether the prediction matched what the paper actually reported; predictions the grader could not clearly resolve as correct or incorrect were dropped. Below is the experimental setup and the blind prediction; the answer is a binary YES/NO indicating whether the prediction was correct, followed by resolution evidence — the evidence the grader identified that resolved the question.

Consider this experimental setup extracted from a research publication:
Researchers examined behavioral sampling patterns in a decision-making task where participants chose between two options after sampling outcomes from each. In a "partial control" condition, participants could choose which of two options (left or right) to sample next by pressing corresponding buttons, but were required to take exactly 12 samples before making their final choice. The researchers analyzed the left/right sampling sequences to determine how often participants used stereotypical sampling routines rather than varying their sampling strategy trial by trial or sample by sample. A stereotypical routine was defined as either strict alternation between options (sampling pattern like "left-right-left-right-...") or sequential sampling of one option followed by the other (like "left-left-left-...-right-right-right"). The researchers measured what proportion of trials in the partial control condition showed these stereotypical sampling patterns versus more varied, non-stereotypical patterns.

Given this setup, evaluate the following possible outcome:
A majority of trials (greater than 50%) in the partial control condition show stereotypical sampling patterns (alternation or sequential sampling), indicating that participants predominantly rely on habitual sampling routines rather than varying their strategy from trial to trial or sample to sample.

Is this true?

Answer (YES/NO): YES